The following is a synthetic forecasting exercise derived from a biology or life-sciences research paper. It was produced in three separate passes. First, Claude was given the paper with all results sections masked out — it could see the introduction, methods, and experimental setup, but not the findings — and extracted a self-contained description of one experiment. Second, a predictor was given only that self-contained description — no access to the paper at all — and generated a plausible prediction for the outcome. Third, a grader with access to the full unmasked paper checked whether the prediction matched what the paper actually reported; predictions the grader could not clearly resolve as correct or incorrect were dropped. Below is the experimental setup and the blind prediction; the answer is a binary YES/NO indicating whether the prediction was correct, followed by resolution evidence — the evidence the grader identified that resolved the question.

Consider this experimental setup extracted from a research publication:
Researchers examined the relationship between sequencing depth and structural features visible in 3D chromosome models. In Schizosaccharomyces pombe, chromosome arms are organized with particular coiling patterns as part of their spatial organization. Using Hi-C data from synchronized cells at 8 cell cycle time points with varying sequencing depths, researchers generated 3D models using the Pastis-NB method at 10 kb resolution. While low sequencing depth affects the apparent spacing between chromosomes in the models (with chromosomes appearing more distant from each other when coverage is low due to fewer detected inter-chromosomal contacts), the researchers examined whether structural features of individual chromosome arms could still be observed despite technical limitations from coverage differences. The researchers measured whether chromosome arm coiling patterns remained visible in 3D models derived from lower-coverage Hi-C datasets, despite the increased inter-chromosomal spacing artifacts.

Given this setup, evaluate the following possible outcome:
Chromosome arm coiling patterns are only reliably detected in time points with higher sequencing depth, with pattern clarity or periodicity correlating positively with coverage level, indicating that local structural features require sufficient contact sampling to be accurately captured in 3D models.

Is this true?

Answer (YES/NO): NO